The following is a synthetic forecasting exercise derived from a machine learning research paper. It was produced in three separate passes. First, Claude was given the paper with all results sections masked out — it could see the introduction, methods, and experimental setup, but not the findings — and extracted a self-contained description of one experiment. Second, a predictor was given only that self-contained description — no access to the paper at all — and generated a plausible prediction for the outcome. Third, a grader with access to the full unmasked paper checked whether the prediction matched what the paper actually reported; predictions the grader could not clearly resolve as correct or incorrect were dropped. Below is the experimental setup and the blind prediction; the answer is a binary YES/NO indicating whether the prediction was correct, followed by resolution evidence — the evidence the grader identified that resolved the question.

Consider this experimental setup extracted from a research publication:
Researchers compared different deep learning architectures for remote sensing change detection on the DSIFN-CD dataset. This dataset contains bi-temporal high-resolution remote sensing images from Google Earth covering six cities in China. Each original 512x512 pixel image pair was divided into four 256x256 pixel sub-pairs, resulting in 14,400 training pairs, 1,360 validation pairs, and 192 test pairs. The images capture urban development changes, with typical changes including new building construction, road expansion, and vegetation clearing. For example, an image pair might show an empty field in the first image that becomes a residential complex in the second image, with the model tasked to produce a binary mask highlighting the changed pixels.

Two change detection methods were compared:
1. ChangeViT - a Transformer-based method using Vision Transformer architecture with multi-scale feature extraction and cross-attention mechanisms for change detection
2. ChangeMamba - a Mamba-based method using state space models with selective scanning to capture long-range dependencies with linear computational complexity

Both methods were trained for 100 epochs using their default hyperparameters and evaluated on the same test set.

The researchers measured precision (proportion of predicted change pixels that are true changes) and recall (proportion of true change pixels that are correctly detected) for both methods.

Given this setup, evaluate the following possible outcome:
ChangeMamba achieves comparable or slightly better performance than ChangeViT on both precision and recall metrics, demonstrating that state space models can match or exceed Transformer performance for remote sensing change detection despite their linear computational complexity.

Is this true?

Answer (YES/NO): NO